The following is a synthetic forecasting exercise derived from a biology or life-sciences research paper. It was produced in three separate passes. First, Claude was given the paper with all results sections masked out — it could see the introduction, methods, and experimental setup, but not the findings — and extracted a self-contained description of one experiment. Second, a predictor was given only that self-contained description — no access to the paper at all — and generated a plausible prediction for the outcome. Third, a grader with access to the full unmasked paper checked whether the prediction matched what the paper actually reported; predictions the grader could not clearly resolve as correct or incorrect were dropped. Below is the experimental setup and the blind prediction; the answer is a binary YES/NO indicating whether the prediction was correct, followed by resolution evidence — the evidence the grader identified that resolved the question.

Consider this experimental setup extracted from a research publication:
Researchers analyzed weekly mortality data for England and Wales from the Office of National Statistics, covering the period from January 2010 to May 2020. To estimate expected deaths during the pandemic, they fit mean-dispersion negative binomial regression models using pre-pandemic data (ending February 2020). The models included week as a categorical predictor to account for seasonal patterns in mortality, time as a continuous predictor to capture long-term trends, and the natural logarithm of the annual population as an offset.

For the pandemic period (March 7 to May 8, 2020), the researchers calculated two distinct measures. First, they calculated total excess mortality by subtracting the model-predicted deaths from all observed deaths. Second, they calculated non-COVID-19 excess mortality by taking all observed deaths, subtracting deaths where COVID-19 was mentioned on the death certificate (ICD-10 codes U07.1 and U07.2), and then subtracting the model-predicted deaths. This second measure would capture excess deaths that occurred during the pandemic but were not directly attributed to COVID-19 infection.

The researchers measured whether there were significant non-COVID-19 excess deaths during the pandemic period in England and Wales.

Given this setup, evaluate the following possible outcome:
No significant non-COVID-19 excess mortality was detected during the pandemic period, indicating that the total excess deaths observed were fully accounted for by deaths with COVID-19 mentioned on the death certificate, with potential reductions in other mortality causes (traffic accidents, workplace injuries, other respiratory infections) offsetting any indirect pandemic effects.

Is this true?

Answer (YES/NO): NO